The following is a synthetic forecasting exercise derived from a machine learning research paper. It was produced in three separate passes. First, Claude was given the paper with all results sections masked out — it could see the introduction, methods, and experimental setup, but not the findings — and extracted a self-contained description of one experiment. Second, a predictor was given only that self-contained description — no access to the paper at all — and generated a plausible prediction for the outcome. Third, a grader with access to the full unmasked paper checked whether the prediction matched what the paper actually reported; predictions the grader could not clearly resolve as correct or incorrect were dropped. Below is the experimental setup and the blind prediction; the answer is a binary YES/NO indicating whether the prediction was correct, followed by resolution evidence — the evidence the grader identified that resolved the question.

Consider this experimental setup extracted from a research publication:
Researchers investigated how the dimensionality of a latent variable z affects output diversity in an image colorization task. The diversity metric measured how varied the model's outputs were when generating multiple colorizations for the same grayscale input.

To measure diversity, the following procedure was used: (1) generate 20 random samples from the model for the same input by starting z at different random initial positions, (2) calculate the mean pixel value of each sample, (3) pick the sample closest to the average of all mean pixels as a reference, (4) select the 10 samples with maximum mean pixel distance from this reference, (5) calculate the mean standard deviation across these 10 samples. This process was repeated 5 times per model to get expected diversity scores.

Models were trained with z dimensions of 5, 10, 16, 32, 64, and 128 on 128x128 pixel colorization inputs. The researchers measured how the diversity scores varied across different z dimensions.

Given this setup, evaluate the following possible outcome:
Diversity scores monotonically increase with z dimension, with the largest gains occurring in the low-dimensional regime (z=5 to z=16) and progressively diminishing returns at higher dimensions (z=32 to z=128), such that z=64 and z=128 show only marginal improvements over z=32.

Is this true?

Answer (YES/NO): NO